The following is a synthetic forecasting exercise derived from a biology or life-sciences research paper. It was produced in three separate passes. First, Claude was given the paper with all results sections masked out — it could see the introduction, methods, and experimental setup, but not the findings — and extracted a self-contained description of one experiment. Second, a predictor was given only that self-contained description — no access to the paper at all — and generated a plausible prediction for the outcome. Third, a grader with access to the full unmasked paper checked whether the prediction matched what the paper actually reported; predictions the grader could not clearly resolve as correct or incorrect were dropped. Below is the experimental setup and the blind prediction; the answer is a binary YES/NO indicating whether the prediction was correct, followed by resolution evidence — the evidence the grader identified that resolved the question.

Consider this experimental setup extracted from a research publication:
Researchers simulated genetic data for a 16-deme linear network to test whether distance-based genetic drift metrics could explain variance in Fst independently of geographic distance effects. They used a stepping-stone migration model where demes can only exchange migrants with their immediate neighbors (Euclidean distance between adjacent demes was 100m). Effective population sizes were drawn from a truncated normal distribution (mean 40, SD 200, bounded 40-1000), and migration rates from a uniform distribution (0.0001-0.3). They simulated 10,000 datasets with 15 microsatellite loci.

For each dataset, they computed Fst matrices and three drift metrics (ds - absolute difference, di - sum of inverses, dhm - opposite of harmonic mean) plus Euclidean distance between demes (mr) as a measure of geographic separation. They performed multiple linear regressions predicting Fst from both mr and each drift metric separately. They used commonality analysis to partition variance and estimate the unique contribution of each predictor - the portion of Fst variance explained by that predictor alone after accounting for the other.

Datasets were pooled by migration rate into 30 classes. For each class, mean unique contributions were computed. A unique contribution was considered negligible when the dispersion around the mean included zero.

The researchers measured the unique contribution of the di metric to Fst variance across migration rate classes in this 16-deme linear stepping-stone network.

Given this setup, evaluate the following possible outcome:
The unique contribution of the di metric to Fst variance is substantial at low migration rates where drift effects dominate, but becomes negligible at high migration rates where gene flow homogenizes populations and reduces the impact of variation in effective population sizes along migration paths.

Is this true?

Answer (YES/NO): YES